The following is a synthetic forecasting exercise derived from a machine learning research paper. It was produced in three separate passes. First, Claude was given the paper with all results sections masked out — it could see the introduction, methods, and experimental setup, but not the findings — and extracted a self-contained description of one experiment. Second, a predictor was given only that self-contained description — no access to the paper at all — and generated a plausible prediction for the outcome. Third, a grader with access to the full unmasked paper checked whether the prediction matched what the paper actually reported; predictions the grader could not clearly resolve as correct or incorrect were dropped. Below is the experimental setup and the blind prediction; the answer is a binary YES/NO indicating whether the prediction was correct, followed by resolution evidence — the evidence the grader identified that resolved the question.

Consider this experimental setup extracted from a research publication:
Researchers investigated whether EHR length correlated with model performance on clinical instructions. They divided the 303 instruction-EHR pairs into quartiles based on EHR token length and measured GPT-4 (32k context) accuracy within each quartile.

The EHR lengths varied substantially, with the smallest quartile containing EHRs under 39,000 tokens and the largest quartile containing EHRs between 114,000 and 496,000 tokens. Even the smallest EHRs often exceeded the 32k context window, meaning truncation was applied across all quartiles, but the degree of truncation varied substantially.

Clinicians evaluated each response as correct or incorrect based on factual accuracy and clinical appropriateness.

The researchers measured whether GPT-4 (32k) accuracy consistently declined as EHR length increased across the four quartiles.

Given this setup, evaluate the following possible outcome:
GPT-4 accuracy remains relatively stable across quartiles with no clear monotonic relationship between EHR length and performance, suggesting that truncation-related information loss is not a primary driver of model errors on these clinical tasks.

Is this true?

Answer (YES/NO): YES